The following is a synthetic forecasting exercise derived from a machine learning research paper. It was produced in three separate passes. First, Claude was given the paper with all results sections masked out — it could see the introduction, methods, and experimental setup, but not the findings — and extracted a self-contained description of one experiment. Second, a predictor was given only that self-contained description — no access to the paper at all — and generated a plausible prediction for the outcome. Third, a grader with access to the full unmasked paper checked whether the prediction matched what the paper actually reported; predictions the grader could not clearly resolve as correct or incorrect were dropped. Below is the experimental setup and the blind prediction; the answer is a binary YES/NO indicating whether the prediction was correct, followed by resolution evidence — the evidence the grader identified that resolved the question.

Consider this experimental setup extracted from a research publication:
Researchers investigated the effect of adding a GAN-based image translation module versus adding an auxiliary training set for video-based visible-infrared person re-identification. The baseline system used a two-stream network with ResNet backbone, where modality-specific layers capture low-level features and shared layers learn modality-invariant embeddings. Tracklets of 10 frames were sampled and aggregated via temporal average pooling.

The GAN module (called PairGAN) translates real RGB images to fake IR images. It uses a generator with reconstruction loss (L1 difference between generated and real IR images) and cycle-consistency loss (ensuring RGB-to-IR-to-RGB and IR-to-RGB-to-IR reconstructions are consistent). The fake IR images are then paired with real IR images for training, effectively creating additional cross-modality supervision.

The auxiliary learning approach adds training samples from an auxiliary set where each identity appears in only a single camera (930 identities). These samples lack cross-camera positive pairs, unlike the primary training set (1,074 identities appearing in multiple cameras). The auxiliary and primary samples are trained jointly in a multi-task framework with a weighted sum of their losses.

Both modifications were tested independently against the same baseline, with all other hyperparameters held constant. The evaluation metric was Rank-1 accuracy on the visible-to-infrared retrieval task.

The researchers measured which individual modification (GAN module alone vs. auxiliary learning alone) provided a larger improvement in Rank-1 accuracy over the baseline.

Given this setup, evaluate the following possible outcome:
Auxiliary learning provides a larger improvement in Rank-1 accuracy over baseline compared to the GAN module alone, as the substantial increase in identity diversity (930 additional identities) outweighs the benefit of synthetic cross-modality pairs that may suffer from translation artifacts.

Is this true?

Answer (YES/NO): YES